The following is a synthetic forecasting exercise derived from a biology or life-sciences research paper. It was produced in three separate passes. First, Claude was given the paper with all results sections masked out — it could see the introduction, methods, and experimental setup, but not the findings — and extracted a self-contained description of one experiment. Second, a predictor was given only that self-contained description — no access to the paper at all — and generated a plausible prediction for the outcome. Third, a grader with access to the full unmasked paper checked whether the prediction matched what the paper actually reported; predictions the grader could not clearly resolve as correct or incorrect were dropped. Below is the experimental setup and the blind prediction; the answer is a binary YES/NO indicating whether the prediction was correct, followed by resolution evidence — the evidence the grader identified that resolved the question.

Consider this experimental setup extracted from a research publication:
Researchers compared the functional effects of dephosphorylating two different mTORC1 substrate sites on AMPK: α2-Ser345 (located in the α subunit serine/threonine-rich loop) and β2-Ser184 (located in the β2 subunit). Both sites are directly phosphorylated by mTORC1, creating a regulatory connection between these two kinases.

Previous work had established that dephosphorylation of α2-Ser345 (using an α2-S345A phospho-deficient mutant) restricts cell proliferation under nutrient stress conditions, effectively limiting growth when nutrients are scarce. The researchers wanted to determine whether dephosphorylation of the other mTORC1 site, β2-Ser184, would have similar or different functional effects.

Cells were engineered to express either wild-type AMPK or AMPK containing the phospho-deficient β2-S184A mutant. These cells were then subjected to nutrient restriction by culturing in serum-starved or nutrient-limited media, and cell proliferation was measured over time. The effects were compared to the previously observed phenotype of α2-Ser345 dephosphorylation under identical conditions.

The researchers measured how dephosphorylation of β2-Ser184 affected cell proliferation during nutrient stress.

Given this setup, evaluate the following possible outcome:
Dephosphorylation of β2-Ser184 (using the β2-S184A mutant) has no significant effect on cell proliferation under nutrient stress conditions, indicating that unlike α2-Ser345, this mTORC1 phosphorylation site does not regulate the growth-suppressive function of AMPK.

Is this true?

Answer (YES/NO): NO